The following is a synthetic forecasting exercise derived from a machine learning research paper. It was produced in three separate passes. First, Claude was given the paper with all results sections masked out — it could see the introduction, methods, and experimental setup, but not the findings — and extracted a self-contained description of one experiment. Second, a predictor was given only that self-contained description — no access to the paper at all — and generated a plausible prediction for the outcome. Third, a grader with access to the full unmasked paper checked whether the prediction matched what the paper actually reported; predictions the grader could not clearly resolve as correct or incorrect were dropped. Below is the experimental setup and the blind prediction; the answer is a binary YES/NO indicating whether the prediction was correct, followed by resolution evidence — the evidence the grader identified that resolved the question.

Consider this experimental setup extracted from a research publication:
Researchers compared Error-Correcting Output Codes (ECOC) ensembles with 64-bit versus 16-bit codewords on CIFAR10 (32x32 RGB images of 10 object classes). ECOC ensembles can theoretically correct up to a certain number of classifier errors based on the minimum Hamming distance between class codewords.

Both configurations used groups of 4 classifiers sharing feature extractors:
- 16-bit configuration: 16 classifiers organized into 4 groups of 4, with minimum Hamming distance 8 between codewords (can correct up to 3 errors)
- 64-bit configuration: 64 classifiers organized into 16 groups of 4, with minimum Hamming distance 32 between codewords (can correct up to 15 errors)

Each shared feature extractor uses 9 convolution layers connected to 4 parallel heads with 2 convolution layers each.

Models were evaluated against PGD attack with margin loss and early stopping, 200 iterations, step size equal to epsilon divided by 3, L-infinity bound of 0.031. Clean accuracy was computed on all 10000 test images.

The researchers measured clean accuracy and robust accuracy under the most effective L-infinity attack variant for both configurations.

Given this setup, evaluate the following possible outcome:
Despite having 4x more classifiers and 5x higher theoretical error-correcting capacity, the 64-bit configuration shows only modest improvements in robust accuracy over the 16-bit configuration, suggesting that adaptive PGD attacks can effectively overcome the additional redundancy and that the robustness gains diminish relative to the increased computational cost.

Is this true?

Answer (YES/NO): YES